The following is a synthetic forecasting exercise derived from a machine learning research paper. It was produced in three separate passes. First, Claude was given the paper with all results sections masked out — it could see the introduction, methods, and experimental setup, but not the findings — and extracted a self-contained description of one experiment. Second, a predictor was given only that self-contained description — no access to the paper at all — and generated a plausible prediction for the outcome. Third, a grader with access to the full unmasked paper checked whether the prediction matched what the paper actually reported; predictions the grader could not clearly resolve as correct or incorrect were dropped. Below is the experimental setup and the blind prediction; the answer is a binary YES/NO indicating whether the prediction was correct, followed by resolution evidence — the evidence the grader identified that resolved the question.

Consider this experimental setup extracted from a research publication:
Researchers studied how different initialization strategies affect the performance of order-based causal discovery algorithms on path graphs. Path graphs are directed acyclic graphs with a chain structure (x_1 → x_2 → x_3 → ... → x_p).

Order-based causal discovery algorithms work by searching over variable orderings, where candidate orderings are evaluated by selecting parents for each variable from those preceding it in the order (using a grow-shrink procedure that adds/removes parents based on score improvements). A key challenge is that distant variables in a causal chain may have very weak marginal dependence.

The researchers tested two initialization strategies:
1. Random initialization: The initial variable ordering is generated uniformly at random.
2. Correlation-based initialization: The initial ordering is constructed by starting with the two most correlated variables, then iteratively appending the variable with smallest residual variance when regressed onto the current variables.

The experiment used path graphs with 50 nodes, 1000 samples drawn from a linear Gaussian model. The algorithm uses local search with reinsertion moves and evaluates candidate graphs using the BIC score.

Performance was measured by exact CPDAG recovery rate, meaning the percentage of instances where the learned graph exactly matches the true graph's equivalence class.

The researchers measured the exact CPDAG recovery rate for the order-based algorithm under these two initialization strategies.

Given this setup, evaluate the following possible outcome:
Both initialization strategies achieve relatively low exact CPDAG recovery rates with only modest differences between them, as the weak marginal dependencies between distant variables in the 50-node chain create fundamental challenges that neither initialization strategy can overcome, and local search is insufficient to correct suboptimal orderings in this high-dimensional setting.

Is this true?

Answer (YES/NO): NO